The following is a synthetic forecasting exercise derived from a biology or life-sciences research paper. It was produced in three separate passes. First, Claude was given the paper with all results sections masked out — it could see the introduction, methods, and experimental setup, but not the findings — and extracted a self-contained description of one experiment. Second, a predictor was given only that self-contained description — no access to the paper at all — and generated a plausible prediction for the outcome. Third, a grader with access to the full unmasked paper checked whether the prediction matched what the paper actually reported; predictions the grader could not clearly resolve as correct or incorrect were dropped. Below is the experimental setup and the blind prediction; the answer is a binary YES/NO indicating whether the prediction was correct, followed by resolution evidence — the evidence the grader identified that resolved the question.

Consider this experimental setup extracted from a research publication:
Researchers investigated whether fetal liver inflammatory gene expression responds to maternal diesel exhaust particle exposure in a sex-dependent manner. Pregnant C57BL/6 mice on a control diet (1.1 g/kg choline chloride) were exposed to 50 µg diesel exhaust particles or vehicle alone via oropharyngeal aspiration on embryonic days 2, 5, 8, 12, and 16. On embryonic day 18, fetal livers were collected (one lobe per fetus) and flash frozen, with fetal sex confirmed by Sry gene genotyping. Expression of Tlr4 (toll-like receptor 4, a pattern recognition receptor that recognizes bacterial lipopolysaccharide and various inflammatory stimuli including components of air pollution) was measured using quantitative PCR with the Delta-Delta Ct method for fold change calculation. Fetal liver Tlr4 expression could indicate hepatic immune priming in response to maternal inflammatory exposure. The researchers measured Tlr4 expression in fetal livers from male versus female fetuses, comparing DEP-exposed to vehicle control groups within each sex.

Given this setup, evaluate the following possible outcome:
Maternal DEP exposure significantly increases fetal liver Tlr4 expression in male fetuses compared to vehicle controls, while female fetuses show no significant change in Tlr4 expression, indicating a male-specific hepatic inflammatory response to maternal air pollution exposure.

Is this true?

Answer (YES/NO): NO